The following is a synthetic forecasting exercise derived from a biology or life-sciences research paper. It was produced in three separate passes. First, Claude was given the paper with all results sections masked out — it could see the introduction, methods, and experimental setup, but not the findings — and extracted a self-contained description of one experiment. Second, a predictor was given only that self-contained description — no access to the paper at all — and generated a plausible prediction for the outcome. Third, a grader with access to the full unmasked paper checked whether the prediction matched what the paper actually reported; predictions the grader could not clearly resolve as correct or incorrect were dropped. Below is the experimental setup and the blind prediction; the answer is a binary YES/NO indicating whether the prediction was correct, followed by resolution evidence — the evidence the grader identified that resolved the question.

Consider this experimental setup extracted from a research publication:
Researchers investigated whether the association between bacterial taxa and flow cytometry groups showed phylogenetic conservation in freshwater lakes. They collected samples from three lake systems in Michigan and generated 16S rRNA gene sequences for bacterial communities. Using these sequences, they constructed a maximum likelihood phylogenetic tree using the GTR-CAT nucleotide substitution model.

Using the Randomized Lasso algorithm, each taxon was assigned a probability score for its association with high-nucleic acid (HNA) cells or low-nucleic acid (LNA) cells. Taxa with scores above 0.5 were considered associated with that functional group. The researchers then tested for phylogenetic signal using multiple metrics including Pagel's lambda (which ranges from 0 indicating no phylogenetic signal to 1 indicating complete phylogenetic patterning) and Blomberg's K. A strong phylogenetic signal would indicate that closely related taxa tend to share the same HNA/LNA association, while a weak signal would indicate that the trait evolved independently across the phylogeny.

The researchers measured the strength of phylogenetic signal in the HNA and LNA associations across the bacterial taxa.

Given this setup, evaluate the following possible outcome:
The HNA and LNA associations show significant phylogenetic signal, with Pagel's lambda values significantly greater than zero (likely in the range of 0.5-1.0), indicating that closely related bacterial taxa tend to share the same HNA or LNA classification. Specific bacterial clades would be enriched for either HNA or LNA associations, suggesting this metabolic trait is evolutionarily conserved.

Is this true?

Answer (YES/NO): NO